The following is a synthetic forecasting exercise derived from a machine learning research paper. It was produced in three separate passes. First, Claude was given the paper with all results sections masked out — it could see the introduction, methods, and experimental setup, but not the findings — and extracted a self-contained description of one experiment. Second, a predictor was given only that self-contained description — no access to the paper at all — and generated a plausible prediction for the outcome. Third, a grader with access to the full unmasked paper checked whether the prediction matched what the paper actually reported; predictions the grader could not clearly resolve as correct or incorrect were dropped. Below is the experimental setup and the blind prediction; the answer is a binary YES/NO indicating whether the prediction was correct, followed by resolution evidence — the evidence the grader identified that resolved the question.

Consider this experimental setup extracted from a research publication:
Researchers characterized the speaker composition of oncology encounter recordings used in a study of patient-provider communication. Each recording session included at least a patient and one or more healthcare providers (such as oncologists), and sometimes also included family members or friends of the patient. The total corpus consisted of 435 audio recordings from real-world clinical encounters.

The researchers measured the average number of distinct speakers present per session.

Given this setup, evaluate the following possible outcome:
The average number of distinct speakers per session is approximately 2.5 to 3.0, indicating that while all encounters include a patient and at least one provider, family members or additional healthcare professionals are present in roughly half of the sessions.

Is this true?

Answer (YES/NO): NO